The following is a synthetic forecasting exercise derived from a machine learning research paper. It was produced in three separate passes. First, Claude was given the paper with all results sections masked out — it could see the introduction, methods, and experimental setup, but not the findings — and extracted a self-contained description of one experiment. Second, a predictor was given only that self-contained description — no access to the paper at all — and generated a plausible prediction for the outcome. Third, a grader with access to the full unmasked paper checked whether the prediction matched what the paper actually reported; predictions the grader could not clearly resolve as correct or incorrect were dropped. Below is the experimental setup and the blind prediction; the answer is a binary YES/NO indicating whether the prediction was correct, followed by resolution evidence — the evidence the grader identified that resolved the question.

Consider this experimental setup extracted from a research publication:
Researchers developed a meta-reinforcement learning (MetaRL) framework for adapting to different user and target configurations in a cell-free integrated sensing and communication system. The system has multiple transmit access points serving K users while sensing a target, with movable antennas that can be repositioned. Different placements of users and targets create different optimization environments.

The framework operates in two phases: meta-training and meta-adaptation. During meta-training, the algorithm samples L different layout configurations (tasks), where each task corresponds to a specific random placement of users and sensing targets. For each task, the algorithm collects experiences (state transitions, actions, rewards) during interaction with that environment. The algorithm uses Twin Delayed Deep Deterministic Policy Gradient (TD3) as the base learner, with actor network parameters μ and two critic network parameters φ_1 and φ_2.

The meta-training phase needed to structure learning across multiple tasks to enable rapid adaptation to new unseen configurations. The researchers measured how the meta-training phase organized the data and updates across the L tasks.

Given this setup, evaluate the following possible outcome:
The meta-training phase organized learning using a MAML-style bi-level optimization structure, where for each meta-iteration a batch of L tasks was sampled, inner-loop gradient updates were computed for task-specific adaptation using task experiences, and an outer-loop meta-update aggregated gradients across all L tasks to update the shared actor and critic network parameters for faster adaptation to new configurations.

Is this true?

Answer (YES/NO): YES